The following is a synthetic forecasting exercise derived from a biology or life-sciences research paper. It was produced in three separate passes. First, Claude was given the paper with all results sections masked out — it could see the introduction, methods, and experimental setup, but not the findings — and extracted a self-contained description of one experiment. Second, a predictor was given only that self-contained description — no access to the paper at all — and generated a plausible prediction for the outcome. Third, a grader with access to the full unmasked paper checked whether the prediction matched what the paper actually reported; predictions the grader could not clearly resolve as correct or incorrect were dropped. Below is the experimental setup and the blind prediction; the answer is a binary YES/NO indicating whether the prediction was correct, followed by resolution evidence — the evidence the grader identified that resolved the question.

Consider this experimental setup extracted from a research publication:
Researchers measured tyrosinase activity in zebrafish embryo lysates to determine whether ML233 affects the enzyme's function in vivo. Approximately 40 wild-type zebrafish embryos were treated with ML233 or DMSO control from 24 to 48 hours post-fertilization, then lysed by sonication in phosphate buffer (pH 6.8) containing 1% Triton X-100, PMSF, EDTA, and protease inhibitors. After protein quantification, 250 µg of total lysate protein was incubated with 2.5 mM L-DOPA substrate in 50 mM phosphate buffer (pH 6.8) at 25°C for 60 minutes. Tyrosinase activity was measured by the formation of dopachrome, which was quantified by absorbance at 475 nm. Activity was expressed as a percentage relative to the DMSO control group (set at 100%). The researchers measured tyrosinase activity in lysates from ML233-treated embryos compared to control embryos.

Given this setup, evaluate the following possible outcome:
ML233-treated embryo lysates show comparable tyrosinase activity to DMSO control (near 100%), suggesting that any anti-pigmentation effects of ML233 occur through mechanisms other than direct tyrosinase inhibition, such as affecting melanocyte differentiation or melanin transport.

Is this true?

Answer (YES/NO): NO